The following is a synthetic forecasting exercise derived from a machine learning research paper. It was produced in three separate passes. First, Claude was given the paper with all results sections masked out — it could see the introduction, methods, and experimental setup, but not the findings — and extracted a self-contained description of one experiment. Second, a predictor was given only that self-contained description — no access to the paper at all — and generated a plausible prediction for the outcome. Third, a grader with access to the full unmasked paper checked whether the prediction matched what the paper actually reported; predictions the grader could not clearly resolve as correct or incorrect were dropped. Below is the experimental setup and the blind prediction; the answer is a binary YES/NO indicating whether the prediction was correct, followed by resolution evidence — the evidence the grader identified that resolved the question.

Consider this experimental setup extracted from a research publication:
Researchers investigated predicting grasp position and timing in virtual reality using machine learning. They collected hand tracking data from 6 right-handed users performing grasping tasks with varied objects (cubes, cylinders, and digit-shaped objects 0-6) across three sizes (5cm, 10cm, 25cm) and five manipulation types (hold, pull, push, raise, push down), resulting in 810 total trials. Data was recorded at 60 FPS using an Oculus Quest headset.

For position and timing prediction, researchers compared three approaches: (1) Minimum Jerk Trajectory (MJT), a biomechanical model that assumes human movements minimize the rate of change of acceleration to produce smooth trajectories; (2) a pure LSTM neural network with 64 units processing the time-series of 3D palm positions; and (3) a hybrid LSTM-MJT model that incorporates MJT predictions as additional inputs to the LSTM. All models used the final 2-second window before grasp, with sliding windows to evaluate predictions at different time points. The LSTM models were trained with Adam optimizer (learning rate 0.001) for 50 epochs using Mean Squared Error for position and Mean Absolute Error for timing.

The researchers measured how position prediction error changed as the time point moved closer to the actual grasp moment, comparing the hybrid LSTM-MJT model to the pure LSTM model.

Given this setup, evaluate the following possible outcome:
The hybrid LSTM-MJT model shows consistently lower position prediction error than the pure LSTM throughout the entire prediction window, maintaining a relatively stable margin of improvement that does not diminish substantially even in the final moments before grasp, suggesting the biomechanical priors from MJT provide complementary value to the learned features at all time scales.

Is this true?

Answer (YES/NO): NO